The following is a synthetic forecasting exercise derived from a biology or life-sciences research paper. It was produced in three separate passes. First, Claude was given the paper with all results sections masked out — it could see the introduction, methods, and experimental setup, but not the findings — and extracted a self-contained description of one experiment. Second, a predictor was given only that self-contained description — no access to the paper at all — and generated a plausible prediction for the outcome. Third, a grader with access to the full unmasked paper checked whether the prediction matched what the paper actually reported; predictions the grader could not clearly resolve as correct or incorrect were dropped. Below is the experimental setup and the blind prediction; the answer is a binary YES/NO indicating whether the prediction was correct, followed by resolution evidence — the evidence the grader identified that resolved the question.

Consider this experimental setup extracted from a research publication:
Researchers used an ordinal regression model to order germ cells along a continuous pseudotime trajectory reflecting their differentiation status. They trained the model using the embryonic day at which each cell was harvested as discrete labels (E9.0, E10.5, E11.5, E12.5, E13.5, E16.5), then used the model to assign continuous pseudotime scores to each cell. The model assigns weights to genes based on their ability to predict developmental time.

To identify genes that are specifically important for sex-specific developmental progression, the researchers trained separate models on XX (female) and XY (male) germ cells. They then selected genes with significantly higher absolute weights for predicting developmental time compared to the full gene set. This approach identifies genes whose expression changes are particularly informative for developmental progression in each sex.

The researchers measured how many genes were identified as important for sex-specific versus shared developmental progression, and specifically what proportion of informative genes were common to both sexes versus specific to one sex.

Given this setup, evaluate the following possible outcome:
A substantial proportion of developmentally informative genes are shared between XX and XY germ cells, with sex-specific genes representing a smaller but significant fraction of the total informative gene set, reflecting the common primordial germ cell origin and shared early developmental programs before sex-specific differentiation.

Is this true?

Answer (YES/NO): NO